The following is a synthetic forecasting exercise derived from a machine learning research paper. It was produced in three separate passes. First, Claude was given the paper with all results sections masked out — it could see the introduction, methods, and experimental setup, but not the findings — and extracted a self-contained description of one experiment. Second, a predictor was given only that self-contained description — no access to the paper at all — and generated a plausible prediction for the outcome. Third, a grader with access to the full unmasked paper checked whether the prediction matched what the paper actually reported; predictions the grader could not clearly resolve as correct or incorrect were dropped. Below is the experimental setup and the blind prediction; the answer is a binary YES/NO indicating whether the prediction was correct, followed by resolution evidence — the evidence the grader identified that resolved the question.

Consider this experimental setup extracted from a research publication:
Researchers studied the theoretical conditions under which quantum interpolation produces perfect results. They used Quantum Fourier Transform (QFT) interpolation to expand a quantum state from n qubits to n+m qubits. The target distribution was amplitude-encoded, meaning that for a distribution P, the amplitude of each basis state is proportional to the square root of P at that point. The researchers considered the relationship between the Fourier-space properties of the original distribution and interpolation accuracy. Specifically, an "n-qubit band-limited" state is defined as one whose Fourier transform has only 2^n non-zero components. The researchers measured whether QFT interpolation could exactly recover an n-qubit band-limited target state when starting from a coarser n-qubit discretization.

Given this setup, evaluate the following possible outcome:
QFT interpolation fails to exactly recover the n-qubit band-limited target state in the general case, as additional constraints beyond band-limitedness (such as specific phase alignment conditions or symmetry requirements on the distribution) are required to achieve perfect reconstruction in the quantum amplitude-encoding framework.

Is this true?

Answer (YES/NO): NO